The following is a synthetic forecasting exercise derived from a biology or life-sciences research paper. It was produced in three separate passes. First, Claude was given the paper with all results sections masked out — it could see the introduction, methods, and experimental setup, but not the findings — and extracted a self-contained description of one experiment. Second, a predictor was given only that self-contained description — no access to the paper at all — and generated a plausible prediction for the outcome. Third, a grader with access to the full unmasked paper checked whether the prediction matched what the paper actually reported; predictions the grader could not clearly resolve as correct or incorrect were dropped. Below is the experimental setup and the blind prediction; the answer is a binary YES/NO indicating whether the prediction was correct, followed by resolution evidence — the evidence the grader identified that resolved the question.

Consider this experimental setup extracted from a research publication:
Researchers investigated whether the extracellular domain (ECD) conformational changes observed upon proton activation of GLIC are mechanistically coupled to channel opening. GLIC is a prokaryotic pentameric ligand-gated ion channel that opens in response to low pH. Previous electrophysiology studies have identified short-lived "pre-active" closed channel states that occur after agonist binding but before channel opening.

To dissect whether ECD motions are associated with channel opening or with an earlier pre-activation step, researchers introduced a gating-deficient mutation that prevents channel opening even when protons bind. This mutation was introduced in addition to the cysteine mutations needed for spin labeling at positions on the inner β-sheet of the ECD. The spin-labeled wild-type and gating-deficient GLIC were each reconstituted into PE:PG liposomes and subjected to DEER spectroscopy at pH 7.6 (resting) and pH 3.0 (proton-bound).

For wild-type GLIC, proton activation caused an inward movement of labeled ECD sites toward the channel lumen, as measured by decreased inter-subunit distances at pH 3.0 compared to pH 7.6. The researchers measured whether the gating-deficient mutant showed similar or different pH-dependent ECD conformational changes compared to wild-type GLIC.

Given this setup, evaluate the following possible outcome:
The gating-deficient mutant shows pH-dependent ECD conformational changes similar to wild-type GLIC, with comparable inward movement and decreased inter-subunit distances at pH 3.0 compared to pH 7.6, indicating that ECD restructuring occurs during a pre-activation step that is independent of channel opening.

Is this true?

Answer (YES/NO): YES